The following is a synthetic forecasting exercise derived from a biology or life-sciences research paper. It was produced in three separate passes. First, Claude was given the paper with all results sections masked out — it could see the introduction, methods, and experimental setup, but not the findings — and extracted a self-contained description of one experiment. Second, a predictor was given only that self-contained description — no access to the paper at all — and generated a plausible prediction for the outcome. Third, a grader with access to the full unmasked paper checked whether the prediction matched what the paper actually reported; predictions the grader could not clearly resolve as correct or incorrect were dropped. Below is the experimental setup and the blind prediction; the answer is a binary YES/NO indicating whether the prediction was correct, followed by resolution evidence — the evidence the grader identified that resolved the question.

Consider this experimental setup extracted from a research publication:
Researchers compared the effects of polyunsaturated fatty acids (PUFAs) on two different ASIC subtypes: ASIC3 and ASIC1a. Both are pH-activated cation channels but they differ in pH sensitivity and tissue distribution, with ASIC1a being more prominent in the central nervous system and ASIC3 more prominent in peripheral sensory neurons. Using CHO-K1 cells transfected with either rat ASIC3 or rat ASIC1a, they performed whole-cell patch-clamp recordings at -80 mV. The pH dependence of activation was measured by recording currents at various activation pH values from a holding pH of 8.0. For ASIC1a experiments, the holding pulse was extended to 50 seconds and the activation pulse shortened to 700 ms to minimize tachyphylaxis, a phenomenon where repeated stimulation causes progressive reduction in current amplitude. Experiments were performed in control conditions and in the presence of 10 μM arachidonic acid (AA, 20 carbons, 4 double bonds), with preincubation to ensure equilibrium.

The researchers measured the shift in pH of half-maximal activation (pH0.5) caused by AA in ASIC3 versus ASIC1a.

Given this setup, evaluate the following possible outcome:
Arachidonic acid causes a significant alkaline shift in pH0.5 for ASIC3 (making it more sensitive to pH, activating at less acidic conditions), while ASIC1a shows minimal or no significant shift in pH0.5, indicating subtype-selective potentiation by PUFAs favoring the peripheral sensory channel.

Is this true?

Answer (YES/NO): NO